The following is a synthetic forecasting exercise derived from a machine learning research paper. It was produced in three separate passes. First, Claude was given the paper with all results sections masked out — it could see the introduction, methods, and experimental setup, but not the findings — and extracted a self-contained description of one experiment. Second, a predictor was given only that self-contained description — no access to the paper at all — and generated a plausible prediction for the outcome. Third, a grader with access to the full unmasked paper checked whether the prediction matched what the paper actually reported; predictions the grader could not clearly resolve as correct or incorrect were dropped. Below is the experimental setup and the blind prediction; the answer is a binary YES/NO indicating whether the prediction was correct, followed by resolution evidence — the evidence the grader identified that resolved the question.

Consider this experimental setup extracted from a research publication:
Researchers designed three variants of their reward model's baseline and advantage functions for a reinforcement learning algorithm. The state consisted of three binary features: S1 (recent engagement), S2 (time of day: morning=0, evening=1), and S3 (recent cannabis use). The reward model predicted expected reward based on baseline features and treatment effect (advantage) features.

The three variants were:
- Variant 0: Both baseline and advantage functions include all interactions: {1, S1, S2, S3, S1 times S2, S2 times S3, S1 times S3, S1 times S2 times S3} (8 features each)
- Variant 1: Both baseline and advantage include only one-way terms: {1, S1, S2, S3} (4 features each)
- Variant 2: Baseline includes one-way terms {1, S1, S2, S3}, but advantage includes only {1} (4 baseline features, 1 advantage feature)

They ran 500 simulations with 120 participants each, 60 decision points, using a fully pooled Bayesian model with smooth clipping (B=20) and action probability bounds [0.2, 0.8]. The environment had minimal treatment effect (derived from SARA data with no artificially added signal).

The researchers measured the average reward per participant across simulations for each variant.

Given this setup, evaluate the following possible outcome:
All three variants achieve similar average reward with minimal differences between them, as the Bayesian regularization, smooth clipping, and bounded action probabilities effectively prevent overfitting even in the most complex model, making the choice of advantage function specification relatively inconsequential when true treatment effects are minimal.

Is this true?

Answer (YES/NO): YES